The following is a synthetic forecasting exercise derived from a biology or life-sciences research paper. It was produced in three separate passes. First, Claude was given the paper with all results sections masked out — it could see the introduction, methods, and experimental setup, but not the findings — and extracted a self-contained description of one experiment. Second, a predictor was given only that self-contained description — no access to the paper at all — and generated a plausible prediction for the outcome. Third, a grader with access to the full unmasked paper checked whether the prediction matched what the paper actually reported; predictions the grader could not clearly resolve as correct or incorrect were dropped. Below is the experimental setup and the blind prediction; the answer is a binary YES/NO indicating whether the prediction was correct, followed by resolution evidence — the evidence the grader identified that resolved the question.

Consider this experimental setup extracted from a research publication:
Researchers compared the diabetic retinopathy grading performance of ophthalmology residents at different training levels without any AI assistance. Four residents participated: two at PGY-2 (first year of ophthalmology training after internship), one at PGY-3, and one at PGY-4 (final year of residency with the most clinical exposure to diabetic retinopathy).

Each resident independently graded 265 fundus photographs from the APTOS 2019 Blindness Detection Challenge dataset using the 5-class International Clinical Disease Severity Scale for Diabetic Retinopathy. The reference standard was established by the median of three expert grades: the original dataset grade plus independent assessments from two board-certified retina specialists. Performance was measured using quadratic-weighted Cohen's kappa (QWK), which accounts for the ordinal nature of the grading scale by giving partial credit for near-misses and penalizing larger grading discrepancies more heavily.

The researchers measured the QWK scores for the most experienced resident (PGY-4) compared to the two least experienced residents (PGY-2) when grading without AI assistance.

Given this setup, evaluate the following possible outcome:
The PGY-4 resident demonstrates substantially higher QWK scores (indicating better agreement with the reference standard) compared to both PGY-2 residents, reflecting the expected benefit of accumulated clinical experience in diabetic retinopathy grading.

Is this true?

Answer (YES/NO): NO